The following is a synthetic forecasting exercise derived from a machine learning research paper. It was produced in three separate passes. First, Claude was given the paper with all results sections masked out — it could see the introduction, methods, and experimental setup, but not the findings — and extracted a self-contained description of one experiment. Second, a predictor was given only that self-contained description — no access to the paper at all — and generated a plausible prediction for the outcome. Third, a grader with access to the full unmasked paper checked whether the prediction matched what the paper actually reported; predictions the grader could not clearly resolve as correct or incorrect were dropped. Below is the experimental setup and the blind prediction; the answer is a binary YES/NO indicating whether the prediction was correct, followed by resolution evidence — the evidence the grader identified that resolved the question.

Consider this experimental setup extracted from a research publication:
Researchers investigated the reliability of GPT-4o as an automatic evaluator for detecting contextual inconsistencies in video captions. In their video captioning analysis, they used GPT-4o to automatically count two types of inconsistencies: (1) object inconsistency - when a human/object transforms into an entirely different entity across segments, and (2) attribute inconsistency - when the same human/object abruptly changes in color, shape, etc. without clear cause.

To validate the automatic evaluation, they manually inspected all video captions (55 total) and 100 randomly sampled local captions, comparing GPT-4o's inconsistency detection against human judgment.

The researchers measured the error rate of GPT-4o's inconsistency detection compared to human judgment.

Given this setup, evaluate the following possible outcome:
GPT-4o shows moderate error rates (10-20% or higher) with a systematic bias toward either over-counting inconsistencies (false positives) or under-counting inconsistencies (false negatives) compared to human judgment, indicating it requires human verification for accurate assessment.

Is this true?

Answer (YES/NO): NO